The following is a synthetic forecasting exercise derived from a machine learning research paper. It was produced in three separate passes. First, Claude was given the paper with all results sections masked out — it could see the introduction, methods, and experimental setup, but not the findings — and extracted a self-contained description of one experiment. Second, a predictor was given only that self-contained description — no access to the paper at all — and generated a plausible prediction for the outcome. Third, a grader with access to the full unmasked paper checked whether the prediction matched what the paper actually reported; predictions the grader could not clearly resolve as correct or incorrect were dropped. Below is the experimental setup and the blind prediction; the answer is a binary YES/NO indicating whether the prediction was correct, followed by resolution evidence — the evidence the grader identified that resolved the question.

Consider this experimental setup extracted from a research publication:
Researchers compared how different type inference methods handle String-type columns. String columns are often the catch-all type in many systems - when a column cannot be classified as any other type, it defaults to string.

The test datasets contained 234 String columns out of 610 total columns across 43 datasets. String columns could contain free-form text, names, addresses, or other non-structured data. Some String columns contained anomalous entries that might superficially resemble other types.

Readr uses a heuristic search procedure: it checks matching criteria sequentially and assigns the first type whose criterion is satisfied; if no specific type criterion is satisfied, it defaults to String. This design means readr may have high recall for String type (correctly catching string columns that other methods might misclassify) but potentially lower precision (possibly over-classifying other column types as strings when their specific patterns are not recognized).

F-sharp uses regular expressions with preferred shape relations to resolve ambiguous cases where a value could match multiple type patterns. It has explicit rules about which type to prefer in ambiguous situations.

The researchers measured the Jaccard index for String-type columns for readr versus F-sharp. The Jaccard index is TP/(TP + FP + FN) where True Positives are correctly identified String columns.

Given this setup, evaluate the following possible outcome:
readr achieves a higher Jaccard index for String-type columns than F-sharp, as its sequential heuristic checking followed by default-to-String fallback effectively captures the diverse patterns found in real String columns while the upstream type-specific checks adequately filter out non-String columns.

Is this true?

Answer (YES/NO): NO